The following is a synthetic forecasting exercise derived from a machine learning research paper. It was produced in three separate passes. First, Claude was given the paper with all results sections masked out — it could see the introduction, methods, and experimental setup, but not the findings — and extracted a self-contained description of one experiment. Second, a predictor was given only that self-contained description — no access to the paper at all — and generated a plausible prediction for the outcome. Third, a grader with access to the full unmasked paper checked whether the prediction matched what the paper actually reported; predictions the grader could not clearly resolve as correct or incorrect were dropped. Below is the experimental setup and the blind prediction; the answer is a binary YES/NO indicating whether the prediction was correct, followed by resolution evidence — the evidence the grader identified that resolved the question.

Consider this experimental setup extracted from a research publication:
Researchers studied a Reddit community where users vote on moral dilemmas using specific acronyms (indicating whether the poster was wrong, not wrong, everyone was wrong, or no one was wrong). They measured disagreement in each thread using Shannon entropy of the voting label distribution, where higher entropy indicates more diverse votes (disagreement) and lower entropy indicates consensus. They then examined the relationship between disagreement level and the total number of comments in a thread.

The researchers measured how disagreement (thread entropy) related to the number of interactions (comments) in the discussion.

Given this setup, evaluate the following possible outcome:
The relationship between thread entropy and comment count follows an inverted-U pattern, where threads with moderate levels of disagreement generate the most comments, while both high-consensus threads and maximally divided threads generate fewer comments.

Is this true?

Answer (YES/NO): NO